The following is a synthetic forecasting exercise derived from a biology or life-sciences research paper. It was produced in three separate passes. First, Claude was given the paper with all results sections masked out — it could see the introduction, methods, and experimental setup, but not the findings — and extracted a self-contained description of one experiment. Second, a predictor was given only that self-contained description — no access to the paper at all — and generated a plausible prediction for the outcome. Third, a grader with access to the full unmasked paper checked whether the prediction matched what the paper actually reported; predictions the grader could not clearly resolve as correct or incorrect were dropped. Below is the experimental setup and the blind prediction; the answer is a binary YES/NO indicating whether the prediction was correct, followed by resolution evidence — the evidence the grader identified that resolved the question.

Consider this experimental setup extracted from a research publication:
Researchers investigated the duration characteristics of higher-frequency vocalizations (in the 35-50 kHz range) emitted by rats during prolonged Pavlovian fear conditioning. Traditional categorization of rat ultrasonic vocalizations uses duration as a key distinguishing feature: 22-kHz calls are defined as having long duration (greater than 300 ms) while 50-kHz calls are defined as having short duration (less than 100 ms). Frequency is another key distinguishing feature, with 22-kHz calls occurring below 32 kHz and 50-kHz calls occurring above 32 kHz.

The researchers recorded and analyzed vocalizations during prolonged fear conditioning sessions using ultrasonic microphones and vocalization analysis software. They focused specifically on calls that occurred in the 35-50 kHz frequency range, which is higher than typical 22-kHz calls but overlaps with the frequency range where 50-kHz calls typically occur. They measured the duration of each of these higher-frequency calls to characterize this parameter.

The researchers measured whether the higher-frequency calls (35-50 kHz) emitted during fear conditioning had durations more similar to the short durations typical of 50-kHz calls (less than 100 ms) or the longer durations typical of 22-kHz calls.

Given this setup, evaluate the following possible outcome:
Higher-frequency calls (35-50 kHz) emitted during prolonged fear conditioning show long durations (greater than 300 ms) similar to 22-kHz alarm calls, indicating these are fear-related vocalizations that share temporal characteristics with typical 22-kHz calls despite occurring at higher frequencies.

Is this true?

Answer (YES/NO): YES